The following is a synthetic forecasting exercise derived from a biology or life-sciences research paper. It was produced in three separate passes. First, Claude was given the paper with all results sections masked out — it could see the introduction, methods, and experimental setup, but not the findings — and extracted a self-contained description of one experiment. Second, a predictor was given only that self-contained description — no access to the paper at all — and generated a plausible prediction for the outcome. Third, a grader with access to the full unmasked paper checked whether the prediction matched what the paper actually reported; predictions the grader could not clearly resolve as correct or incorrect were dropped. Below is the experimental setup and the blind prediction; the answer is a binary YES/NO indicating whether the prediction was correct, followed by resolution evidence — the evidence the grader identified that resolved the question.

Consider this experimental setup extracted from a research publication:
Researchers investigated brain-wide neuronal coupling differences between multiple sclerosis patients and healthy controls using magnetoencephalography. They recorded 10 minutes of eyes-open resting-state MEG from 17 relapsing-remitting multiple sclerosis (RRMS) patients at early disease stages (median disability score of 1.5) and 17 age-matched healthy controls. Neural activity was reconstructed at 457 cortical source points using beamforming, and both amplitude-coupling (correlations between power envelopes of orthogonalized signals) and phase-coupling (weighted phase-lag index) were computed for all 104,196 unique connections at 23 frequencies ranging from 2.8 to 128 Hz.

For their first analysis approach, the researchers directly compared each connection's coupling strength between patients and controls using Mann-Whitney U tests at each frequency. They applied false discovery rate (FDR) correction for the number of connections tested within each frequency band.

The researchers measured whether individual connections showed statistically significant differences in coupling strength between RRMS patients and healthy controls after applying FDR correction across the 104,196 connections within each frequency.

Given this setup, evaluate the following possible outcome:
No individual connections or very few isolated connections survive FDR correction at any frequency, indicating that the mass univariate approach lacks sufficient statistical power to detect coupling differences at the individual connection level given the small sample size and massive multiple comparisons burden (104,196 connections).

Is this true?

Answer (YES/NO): YES